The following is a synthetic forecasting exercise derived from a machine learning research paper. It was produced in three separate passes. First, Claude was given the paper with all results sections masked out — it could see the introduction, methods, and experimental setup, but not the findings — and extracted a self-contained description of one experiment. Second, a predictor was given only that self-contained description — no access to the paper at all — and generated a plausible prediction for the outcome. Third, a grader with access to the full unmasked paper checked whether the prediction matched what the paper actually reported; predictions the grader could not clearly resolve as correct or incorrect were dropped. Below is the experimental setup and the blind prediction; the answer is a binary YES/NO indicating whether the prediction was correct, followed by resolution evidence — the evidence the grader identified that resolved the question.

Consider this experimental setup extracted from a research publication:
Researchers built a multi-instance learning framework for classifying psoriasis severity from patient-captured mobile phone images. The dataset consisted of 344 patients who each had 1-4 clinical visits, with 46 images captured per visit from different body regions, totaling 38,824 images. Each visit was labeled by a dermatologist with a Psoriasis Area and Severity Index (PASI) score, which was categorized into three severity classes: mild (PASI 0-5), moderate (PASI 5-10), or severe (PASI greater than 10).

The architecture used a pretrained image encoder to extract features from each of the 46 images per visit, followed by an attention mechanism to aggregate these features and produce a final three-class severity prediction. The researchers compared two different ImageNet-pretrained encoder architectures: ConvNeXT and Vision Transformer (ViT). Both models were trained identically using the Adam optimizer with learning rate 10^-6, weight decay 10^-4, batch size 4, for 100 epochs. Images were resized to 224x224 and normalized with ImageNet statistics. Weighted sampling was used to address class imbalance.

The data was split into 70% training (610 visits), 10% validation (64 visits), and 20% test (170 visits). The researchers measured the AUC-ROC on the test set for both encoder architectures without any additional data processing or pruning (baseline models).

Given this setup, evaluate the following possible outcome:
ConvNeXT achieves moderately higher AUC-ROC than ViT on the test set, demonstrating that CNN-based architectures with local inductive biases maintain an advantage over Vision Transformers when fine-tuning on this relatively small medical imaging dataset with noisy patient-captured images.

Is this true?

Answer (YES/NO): NO